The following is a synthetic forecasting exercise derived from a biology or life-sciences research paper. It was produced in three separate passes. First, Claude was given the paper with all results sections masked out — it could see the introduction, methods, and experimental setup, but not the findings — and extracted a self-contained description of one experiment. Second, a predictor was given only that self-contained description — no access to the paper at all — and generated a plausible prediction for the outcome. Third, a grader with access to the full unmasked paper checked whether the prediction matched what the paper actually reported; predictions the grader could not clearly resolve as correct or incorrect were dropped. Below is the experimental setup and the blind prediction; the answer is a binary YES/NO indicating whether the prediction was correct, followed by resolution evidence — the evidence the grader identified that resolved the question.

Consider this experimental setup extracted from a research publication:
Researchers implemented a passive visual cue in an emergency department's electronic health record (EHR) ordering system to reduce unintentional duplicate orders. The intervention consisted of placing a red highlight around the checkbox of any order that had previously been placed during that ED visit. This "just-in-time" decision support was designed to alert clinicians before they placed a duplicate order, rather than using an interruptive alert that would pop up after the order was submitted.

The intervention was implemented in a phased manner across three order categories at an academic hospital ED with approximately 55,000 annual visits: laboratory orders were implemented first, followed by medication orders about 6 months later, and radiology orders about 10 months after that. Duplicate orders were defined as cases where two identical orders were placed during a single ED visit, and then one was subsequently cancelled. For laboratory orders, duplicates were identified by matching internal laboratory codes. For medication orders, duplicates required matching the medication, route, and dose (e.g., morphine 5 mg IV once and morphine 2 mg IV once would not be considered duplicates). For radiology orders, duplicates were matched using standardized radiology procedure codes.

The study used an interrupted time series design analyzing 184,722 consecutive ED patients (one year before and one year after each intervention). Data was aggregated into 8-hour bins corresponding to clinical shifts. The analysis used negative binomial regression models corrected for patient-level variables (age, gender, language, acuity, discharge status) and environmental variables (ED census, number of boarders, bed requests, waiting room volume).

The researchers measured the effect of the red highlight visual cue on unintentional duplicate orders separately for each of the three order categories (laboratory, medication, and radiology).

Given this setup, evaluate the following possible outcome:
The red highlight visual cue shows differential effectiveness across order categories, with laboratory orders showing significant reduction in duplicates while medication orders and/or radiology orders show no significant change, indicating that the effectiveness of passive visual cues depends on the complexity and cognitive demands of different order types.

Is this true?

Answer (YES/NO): NO